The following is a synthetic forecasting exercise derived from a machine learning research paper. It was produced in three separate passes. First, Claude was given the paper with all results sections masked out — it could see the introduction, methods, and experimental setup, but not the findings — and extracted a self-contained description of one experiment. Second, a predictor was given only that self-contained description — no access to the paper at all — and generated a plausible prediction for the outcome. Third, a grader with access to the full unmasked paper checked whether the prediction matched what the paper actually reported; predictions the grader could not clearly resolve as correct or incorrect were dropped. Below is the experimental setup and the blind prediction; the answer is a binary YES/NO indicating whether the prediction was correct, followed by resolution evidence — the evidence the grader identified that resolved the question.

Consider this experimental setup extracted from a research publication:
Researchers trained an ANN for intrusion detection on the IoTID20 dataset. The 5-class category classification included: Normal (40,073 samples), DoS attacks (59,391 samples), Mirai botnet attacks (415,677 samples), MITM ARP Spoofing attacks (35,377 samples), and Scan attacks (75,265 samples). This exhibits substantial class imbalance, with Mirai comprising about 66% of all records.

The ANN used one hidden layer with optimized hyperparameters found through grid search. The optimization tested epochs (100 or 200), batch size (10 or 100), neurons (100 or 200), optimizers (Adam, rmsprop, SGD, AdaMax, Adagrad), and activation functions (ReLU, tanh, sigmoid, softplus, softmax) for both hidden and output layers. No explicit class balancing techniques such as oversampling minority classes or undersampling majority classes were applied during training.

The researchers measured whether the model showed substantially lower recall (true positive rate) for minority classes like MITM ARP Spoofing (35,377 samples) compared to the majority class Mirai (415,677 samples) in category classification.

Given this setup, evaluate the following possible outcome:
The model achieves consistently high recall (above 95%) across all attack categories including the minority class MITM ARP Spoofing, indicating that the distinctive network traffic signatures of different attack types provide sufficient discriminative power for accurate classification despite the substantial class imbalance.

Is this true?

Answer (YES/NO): NO